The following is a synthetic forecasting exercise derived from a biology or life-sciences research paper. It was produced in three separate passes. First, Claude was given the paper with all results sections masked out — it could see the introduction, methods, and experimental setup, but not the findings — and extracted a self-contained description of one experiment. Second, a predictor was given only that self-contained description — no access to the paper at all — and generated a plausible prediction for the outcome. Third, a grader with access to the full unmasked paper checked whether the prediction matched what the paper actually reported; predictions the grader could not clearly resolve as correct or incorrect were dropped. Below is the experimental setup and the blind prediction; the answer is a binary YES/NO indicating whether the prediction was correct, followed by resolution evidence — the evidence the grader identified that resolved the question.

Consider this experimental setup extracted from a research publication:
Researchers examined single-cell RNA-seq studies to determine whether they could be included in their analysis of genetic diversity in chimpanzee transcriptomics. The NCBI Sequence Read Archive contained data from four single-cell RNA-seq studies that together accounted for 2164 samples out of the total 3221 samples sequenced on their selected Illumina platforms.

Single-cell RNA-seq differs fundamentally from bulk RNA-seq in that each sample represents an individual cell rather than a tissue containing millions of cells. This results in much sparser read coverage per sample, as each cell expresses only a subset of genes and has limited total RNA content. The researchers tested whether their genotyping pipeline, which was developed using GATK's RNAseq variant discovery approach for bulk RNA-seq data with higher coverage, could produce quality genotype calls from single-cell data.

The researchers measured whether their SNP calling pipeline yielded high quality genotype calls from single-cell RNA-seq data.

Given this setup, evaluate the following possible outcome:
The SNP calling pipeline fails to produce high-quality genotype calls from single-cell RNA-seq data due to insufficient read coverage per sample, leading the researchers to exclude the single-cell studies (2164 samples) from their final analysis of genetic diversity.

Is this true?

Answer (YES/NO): YES